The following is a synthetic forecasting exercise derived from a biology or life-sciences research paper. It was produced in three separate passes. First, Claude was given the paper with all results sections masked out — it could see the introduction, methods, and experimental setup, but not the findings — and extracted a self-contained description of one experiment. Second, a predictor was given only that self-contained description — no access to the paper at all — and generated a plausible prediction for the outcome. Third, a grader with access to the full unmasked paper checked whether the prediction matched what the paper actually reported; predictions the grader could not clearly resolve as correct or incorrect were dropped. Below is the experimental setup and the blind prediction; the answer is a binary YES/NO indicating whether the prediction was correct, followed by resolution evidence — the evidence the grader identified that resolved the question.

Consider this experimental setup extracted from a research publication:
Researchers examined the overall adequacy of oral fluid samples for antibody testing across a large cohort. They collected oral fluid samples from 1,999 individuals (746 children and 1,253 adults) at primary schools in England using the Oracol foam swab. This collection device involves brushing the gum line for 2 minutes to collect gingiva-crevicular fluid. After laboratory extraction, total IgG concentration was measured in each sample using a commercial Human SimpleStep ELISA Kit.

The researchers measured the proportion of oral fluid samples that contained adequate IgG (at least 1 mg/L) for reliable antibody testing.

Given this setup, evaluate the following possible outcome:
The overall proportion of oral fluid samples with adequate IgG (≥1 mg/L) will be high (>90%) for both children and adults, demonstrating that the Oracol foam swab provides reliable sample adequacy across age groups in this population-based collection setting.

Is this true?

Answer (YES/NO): YES